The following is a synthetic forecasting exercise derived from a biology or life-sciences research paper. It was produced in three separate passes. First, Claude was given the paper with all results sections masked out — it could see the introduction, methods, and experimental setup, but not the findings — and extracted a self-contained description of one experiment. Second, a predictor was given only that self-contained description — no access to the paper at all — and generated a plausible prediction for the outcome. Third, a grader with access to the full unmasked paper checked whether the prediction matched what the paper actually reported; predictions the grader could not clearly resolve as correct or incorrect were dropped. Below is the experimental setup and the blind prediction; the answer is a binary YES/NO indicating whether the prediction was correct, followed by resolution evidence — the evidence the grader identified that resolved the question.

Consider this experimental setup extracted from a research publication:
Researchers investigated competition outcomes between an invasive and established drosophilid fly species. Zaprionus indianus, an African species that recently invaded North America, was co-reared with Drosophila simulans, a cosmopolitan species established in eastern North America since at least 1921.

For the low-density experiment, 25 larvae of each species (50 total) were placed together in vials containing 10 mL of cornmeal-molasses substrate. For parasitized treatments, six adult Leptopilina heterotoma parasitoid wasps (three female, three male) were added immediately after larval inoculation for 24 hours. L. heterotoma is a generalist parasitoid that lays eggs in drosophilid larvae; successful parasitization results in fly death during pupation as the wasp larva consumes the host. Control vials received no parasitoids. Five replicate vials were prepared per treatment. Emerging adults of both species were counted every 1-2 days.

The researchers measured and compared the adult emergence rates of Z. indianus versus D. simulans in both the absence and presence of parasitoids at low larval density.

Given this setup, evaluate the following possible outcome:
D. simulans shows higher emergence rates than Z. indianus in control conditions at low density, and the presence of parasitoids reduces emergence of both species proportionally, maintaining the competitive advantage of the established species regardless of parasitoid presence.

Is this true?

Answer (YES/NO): NO